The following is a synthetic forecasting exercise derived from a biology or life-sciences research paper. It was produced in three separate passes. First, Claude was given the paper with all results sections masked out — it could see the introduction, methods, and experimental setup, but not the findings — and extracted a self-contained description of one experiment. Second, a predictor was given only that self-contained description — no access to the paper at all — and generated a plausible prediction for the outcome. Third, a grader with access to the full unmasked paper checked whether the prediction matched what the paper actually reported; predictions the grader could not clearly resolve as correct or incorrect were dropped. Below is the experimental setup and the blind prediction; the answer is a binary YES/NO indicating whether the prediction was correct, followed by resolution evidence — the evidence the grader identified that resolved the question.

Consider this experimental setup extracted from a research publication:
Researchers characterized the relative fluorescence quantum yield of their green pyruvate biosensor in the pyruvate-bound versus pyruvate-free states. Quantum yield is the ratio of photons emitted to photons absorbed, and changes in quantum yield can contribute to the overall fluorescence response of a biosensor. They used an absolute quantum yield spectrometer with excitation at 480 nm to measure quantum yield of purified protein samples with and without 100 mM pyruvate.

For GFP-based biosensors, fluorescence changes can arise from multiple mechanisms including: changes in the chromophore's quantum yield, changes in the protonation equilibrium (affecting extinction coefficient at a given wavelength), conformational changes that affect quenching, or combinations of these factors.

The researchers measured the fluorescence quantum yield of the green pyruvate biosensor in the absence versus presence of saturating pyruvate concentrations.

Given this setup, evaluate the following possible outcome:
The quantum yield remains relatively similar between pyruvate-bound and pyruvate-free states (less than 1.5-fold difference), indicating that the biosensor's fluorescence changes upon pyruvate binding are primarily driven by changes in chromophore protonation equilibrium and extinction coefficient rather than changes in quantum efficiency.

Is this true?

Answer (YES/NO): NO